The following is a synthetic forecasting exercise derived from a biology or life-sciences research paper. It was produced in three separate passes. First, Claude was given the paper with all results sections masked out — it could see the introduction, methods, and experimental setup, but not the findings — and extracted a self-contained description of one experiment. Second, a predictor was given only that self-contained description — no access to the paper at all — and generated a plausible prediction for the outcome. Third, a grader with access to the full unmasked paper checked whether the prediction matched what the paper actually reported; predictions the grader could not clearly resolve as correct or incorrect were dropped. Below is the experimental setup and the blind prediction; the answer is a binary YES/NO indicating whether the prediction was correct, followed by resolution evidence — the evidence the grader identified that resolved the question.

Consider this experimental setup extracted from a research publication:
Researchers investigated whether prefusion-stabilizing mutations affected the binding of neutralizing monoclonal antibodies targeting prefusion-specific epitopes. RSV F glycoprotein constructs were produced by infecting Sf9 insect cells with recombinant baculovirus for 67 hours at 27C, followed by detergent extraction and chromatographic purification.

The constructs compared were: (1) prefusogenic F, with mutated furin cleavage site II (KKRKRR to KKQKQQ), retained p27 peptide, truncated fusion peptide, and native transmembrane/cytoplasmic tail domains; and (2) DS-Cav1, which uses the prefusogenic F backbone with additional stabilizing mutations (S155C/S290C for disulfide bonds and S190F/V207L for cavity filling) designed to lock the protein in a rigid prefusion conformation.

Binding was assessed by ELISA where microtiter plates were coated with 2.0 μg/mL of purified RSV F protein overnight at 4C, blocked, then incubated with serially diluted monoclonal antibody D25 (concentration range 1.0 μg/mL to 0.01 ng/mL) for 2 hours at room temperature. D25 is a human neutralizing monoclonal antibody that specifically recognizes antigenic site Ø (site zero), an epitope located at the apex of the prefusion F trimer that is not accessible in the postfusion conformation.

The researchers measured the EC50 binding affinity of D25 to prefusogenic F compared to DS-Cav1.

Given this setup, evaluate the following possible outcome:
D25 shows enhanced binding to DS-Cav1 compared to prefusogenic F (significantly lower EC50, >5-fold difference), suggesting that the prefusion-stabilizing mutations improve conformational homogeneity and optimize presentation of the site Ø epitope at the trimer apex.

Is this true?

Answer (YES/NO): YES